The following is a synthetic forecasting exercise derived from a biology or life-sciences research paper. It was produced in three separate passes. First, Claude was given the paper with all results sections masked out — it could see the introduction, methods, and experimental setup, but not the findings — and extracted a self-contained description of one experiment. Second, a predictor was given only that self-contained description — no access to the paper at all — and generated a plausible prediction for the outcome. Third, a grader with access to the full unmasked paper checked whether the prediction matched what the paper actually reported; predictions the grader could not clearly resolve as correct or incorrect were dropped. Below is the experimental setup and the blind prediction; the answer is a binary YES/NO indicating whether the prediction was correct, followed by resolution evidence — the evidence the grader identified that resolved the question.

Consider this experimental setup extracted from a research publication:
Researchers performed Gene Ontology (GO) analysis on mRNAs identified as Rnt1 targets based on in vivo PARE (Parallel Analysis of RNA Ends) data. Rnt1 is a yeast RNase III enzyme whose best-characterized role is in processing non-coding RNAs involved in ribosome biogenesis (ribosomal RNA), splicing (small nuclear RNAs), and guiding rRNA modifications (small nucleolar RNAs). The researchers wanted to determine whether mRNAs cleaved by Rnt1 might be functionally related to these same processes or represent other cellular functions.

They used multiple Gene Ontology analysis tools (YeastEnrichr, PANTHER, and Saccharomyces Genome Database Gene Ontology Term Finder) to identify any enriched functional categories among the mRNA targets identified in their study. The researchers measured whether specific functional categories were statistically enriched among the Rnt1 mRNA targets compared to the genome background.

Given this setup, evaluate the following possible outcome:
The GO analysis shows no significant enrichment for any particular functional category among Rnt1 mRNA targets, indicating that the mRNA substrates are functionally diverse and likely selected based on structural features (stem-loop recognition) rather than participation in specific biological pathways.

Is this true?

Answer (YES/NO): YES